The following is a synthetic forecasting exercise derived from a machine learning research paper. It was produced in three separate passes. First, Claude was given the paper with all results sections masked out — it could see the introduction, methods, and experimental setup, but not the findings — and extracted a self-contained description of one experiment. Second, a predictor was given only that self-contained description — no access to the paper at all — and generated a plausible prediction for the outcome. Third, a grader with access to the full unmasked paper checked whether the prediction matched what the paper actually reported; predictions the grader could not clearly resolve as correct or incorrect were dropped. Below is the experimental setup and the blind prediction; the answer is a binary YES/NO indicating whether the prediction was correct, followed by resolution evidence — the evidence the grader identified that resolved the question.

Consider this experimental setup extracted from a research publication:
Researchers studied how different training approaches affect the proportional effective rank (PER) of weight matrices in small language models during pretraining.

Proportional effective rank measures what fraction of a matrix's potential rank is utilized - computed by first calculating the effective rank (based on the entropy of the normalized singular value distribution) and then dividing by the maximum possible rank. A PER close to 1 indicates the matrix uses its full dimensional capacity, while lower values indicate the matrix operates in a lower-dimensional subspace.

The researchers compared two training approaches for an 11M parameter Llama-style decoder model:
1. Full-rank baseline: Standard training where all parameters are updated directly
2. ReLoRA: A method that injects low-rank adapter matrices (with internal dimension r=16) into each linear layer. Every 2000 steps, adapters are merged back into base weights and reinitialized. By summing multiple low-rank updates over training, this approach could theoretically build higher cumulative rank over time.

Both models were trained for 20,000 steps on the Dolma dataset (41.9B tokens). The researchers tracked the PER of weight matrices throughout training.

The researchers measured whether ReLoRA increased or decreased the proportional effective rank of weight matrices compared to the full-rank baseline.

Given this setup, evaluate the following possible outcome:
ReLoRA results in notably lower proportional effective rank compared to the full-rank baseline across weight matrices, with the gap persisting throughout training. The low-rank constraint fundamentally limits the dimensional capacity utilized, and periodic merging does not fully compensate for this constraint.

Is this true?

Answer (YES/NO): NO